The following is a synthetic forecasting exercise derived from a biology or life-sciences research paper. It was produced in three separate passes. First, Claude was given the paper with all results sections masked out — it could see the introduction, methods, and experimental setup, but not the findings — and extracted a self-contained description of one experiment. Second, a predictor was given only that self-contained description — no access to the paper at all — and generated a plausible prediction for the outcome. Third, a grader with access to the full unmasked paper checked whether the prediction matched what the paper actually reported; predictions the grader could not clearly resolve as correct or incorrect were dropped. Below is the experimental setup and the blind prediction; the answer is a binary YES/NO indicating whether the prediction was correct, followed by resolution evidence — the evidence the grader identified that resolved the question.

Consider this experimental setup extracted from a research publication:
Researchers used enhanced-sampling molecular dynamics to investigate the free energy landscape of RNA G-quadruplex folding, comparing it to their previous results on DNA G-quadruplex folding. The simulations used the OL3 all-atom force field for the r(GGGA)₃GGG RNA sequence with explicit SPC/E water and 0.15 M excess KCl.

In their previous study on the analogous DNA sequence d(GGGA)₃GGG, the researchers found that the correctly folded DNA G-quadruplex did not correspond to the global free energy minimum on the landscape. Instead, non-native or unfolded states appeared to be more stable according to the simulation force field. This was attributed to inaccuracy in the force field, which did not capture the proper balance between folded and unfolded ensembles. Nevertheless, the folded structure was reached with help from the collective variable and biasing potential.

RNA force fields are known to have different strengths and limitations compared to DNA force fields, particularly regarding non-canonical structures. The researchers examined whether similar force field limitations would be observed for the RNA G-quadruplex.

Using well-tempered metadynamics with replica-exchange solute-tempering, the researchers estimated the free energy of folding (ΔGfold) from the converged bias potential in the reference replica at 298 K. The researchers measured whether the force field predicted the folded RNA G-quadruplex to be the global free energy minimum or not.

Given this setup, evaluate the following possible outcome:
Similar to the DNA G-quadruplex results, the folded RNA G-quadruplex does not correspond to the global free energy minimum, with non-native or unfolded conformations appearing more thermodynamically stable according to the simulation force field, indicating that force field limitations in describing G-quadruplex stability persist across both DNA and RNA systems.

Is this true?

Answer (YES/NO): YES